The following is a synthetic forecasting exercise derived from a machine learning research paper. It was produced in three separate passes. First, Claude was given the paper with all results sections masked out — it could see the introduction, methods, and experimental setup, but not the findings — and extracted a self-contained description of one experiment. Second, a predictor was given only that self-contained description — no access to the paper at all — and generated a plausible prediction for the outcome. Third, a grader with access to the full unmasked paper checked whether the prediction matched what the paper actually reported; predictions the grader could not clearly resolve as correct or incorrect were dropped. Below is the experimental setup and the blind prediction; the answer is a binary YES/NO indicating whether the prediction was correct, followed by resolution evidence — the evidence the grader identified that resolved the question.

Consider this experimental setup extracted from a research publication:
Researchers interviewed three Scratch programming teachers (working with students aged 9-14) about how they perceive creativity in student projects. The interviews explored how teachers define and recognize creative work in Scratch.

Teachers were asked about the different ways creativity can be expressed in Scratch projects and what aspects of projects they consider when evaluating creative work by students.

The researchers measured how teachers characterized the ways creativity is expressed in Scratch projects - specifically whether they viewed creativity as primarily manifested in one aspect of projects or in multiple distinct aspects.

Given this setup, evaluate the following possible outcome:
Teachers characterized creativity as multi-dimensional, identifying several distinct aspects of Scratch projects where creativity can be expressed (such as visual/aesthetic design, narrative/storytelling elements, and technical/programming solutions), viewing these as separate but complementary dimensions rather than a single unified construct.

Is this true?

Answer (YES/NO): YES